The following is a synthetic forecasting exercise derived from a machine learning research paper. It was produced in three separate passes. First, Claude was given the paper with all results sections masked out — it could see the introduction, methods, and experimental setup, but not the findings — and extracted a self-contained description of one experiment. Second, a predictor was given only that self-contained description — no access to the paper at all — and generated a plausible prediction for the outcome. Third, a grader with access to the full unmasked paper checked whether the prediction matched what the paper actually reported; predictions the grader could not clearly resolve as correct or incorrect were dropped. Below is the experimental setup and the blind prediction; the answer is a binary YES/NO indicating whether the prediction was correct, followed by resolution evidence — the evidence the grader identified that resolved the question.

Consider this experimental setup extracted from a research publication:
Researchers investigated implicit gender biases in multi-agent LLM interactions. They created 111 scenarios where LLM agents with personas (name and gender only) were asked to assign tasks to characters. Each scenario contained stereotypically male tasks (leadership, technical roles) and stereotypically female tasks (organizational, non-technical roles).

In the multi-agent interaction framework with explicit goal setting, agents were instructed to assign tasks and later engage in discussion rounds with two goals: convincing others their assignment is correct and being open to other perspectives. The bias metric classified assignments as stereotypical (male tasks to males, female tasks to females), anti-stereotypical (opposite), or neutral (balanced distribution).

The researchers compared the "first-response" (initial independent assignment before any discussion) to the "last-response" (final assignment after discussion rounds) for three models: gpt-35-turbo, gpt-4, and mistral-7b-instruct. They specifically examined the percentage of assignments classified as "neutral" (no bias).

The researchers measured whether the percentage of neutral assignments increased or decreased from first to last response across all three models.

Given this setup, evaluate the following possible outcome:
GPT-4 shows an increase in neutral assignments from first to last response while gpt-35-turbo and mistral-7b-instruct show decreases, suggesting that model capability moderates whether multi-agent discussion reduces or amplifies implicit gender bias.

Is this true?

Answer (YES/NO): NO